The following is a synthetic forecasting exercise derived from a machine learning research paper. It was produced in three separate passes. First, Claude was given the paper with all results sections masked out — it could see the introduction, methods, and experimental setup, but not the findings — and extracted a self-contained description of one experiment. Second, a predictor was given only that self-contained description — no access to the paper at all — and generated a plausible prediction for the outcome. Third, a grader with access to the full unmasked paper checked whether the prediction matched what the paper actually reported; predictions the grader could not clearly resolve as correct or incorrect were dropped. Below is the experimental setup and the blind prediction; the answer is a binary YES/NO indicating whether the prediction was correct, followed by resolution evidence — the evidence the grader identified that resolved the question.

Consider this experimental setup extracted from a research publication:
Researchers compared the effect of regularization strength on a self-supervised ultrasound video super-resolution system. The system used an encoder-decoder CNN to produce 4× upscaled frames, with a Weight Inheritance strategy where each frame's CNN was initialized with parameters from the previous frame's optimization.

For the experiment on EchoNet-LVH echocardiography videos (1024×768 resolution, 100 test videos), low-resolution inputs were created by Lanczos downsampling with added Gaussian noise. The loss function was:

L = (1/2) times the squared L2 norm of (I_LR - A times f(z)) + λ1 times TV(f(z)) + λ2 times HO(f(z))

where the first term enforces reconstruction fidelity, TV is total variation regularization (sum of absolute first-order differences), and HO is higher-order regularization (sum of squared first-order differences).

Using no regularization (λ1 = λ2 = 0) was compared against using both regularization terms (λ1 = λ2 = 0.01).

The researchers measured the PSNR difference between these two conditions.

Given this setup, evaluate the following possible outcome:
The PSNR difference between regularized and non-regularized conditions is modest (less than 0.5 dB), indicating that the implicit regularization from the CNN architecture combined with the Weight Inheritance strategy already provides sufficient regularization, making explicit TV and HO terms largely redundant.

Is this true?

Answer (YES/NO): NO